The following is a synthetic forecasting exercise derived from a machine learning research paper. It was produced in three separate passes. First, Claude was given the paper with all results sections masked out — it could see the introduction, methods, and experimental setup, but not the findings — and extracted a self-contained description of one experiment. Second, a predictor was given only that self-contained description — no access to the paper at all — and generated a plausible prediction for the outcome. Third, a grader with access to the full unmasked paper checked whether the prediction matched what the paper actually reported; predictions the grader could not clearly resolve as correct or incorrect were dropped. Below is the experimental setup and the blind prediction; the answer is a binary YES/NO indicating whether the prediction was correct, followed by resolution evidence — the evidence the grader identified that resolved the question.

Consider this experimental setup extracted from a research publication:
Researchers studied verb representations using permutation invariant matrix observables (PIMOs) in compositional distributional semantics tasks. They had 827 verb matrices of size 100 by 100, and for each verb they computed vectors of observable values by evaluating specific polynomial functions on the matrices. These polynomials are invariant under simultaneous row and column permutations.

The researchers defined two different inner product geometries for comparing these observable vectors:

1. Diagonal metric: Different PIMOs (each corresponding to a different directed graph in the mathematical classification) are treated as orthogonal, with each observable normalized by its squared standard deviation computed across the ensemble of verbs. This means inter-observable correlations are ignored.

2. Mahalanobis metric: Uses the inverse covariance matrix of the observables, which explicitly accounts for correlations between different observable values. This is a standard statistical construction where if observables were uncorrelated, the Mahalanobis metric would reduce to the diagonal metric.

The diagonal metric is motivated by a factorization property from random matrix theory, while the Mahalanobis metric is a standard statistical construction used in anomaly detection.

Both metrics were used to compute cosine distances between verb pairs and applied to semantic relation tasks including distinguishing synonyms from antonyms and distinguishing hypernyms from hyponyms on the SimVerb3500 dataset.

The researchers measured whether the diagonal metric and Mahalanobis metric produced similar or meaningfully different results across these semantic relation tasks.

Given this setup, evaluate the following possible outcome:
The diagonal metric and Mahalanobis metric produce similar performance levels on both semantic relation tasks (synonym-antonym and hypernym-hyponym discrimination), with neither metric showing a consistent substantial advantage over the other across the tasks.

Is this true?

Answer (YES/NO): NO